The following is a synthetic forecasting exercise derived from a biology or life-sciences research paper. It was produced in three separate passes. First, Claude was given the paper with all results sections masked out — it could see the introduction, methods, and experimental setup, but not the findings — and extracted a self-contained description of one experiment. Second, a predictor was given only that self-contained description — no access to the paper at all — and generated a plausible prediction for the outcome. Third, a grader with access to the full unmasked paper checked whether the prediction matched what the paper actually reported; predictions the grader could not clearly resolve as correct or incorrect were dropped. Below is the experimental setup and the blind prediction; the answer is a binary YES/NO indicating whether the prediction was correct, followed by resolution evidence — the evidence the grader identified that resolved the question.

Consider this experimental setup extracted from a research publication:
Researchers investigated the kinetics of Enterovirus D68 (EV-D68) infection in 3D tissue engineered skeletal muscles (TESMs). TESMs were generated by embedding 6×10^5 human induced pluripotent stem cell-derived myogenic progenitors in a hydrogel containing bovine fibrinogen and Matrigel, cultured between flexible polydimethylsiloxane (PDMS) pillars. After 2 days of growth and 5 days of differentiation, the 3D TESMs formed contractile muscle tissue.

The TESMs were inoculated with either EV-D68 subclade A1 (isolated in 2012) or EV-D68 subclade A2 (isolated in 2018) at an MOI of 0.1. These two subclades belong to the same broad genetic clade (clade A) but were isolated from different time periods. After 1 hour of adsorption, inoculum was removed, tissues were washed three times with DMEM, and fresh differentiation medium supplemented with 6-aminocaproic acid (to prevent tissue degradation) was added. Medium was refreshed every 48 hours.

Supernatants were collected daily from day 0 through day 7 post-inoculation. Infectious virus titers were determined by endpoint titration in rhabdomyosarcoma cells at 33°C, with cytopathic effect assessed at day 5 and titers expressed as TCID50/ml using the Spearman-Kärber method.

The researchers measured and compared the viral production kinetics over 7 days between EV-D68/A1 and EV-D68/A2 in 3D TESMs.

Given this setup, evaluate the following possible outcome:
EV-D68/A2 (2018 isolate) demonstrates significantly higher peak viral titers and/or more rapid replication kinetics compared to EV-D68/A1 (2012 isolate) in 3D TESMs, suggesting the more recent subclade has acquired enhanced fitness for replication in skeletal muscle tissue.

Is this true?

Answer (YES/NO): YES